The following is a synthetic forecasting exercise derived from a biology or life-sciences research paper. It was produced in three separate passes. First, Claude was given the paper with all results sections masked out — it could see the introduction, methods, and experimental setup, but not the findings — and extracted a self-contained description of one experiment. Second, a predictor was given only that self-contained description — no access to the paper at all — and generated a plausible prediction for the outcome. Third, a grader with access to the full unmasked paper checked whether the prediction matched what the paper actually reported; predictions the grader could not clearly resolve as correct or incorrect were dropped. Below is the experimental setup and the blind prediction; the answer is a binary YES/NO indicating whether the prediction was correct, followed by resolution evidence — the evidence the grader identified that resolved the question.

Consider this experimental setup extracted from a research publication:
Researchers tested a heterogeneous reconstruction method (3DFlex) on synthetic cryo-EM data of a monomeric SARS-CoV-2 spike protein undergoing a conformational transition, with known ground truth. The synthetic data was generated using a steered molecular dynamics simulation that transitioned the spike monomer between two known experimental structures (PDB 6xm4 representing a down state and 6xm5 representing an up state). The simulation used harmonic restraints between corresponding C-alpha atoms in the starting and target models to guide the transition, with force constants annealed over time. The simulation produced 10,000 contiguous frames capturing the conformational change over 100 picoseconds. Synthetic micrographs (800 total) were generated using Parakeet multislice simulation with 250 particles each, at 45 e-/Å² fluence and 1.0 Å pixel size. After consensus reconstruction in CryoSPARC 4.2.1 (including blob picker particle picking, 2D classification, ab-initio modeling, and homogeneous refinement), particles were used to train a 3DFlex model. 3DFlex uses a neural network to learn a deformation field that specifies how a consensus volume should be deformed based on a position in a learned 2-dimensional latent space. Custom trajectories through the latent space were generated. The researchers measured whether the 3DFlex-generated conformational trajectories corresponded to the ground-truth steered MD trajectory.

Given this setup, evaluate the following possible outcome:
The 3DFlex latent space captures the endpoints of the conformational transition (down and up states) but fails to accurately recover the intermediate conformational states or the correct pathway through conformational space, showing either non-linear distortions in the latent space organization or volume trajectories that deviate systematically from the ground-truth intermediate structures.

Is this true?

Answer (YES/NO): NO